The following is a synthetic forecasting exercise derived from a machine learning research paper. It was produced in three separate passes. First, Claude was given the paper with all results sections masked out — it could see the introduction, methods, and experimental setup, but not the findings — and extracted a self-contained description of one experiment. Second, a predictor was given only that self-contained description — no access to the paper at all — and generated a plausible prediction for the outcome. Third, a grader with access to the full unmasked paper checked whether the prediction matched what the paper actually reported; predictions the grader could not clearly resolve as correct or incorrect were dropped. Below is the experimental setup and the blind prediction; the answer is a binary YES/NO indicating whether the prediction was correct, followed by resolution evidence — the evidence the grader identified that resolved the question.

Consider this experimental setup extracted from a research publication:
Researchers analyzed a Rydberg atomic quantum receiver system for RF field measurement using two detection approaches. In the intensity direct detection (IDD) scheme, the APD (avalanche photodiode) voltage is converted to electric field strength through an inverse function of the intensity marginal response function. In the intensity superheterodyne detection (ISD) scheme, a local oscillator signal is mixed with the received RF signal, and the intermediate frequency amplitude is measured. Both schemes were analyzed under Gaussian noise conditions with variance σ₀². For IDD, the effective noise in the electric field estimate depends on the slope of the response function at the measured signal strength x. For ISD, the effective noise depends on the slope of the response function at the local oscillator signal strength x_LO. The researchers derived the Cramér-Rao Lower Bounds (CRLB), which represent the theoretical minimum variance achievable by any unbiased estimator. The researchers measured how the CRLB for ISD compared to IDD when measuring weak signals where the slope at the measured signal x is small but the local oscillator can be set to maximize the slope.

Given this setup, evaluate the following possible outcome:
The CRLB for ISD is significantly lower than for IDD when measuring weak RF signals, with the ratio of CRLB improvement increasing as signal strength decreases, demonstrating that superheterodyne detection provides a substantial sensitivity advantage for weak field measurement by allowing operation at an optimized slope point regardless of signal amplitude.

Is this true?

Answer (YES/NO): YES